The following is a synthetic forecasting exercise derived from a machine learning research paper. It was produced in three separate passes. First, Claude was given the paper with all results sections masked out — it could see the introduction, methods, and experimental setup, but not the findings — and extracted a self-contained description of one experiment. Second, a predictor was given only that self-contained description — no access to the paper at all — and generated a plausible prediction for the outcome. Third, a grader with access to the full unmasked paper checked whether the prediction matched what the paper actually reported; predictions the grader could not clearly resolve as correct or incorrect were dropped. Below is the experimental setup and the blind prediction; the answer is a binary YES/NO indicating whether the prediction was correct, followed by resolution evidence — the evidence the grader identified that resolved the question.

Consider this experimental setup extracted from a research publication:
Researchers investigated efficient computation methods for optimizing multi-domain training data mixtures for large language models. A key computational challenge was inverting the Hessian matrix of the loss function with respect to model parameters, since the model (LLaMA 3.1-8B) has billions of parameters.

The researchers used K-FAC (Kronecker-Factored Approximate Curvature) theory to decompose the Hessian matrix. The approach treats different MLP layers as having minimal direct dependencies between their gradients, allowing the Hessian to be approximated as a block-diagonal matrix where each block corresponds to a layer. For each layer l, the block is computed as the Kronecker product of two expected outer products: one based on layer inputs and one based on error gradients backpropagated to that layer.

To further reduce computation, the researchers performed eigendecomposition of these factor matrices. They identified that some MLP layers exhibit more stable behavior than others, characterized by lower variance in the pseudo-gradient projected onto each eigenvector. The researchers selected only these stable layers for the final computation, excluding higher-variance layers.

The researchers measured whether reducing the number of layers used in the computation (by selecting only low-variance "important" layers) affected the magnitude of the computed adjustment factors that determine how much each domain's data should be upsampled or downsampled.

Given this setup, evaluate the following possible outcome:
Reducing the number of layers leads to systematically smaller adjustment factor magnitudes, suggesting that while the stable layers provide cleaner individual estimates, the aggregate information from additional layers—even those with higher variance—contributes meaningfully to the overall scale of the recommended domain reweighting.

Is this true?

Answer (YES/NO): YES